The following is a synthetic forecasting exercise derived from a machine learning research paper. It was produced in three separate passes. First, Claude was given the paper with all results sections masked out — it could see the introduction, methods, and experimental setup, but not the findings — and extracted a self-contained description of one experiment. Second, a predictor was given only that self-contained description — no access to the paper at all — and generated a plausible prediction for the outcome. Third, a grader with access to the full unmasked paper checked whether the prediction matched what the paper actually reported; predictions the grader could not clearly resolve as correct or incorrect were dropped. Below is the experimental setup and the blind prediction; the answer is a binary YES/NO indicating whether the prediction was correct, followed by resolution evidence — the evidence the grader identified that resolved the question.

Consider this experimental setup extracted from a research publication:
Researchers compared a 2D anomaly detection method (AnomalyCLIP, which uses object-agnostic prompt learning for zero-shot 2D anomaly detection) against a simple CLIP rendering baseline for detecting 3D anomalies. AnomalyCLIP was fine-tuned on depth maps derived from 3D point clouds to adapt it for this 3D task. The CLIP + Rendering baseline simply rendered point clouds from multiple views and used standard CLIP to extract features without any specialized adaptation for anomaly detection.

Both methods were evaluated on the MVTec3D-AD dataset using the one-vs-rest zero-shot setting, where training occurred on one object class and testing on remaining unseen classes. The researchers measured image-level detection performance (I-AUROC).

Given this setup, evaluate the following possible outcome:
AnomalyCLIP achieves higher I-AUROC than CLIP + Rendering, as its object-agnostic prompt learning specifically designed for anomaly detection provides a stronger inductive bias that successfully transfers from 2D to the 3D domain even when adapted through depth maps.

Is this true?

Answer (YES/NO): NO